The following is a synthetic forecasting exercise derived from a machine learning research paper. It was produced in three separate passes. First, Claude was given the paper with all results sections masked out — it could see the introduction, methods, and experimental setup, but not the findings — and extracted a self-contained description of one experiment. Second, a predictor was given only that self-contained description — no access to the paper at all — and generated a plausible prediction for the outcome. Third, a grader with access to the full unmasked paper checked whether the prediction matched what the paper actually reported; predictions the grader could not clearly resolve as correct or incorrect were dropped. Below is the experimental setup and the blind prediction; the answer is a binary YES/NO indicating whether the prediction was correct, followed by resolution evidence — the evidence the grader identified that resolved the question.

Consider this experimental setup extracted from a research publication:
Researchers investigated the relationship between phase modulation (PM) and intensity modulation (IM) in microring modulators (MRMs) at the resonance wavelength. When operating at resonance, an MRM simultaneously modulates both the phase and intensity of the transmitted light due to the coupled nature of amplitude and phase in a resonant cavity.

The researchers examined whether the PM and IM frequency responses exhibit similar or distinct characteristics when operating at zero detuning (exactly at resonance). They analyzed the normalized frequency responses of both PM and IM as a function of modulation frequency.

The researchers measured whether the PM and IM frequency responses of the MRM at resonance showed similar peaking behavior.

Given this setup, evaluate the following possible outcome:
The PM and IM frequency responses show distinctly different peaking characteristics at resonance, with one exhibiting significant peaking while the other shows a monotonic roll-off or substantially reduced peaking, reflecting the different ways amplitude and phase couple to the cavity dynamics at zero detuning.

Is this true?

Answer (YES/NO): YES